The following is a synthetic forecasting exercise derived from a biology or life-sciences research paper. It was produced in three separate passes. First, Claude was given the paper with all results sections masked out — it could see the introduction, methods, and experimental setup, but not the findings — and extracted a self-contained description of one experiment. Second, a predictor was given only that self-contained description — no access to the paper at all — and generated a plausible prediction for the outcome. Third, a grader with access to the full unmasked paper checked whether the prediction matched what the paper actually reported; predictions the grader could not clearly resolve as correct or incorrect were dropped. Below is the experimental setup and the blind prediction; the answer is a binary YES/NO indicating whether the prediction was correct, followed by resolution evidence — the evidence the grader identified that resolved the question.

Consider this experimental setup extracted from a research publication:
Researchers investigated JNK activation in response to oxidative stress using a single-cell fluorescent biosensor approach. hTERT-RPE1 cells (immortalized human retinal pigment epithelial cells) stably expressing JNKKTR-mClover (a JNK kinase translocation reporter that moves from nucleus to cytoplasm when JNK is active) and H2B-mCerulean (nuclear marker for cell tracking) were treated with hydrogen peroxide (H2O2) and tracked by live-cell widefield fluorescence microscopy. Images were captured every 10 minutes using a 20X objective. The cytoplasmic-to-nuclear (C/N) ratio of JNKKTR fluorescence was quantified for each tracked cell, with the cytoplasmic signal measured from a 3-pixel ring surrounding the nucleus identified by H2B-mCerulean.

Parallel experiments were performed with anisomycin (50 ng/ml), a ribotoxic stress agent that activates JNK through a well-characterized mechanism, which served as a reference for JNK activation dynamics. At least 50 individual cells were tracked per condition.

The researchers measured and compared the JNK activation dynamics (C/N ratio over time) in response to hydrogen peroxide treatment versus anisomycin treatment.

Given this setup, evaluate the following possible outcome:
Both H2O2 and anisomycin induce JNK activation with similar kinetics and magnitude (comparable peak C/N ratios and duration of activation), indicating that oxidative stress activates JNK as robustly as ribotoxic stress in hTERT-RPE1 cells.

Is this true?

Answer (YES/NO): NO